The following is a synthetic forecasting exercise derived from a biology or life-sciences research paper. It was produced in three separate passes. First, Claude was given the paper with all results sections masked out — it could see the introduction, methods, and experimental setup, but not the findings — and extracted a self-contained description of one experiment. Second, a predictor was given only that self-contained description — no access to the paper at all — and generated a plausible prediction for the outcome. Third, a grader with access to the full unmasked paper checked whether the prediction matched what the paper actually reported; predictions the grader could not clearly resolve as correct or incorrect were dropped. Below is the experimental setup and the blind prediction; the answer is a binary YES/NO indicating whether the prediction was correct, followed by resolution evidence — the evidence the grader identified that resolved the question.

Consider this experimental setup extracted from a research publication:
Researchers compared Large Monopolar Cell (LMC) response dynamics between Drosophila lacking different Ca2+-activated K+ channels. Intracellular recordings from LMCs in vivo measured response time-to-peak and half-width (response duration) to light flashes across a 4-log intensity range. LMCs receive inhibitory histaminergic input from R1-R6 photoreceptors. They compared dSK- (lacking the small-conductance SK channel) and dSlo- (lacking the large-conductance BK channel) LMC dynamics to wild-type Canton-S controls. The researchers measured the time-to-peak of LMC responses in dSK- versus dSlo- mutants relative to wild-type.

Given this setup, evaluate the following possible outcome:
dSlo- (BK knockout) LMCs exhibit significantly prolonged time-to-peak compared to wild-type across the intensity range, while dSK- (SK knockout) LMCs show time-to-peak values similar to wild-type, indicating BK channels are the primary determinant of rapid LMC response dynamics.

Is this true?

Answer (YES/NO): NO